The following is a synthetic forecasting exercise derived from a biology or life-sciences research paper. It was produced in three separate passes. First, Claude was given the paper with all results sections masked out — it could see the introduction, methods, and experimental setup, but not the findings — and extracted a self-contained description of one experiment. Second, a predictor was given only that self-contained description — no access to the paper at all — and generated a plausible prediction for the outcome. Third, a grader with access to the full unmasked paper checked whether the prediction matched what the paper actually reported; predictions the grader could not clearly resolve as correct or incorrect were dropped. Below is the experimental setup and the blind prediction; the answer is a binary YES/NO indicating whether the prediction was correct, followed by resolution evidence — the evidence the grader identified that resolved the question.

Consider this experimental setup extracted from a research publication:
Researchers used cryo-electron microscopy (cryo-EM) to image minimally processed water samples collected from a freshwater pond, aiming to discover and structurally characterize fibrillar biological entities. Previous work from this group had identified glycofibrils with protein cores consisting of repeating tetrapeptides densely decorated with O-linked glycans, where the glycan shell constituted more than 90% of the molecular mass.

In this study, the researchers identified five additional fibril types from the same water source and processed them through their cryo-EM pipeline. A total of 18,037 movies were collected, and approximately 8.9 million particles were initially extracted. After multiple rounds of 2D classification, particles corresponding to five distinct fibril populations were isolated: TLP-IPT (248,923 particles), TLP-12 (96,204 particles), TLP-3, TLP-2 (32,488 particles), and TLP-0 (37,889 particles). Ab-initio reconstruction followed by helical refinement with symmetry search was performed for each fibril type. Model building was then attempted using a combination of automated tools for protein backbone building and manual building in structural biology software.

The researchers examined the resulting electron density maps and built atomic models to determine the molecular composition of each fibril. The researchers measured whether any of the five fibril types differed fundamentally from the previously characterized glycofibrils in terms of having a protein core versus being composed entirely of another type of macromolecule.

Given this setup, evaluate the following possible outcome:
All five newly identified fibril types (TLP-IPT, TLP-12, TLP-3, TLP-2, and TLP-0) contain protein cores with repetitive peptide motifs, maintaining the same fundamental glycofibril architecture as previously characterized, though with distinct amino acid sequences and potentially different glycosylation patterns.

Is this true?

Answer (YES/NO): NO